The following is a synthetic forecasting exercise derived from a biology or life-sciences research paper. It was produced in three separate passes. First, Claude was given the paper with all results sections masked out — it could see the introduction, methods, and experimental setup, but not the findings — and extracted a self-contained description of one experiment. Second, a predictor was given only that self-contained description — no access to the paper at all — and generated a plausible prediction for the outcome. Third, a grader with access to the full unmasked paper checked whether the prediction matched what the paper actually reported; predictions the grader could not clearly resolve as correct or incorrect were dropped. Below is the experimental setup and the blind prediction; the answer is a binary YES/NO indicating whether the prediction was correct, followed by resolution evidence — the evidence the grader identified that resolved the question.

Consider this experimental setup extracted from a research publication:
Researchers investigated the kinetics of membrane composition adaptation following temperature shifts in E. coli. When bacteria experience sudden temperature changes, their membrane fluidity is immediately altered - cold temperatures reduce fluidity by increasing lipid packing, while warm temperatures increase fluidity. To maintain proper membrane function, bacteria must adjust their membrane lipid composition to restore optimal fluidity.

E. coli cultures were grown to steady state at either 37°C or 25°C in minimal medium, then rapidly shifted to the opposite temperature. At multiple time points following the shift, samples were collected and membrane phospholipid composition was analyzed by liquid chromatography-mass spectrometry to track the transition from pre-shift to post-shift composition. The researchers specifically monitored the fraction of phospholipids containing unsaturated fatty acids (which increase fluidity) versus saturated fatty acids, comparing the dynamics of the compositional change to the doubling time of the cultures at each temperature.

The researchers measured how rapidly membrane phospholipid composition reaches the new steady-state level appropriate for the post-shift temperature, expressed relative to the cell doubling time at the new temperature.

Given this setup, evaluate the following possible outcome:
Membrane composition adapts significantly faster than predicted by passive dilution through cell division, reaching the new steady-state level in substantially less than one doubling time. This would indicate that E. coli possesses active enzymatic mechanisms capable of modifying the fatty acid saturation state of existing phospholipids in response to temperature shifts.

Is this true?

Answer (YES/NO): NO